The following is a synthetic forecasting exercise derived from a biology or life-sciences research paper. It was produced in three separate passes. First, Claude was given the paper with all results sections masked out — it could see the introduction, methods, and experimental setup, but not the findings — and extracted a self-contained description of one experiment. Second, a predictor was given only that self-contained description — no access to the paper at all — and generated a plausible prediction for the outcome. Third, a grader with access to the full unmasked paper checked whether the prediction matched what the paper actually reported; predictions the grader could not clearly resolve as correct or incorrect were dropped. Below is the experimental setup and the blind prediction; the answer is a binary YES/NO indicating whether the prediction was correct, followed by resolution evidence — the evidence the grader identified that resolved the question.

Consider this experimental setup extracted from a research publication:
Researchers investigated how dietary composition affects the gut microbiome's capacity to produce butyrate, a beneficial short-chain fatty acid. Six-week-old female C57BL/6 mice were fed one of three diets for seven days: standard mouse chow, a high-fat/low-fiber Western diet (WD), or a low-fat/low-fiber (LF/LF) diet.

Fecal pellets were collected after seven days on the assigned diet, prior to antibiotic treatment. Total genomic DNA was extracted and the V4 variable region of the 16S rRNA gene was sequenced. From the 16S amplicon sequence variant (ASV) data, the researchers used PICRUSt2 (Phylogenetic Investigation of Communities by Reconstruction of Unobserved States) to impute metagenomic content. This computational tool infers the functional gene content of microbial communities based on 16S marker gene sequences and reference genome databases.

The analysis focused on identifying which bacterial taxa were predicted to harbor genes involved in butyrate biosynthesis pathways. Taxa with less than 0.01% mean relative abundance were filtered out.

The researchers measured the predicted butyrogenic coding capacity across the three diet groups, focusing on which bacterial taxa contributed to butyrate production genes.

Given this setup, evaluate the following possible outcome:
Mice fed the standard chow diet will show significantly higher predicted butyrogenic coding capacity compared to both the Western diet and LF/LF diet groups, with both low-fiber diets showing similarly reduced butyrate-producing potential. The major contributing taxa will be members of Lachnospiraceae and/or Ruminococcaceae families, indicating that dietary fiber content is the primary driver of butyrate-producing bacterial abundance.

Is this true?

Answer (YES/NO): NO